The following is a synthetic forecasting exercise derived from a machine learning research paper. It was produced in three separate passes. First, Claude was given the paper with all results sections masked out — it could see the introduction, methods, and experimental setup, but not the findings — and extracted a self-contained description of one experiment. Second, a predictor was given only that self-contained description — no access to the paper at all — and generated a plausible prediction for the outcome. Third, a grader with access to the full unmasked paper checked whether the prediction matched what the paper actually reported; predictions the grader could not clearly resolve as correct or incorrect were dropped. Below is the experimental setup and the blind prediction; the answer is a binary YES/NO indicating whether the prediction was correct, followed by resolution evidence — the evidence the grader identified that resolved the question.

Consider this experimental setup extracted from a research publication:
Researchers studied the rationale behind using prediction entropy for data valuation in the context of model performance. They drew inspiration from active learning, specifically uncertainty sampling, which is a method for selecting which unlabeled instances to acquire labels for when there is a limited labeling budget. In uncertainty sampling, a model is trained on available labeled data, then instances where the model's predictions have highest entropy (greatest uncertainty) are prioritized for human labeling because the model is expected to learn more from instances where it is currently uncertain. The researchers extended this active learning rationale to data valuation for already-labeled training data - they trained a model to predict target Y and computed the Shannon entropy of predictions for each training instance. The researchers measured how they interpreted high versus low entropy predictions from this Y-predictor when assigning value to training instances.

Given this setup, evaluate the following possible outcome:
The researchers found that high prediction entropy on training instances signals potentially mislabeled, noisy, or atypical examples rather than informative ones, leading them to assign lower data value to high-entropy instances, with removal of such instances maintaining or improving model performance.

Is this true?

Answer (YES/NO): NO